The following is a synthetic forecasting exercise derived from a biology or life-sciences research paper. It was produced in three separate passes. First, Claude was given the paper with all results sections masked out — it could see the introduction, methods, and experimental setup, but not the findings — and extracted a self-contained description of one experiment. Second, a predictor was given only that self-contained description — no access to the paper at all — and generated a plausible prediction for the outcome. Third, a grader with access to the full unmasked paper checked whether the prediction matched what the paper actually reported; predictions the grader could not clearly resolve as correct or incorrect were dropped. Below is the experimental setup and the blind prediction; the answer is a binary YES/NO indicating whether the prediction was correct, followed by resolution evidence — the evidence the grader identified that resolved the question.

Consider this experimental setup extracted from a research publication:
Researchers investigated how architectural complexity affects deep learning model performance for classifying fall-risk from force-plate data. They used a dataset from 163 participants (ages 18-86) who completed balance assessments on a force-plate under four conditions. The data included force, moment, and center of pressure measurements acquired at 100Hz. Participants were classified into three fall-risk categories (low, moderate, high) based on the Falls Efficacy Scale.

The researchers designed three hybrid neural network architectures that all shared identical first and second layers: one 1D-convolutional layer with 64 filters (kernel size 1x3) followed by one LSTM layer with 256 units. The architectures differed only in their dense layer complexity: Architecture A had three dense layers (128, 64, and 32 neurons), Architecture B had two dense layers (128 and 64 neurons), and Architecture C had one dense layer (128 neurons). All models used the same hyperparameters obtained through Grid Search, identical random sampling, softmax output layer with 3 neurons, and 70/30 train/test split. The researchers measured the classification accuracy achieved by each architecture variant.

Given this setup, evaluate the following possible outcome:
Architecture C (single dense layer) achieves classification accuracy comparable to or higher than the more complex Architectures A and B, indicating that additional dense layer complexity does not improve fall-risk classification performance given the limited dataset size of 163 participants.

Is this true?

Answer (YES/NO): YES